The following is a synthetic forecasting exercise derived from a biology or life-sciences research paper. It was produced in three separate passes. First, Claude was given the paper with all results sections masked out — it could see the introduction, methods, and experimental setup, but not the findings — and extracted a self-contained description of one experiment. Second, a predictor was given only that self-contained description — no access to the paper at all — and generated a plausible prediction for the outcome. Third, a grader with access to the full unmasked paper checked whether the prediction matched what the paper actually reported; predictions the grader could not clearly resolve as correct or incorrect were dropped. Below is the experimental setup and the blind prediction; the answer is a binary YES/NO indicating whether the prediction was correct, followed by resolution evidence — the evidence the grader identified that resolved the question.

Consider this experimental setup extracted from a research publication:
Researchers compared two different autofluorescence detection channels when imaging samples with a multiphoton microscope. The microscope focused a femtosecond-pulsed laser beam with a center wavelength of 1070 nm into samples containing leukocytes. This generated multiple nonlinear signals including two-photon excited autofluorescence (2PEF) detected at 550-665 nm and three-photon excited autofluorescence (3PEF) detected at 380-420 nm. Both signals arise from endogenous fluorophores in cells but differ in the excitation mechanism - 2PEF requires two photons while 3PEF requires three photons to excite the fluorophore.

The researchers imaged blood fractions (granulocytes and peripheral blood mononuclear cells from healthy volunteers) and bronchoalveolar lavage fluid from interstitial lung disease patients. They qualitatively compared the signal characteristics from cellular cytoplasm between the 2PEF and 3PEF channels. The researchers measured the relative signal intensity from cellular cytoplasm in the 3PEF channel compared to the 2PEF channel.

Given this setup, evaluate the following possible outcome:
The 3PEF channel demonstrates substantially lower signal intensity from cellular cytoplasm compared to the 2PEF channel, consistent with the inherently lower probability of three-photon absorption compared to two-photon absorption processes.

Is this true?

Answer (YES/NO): NO